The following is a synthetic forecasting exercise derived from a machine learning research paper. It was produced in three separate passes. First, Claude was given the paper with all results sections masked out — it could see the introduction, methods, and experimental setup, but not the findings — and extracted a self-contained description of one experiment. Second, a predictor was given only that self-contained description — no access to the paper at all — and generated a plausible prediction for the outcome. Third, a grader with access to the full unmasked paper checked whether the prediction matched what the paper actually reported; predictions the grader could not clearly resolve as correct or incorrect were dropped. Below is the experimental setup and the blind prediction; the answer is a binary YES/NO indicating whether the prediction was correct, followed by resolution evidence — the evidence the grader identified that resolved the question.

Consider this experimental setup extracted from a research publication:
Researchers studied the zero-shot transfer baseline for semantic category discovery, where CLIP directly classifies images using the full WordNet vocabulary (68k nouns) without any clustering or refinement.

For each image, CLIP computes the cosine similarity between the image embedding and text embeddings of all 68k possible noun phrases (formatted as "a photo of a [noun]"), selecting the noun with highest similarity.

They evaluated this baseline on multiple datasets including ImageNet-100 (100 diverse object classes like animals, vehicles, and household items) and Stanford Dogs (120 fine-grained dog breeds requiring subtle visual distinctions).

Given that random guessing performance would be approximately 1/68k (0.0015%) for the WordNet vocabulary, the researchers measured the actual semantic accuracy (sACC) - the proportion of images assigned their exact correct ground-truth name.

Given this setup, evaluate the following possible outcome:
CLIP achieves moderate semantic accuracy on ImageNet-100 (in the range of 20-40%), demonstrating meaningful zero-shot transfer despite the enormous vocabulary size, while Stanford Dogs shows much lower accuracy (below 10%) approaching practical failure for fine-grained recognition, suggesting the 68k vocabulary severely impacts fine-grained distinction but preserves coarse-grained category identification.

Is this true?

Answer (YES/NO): NO